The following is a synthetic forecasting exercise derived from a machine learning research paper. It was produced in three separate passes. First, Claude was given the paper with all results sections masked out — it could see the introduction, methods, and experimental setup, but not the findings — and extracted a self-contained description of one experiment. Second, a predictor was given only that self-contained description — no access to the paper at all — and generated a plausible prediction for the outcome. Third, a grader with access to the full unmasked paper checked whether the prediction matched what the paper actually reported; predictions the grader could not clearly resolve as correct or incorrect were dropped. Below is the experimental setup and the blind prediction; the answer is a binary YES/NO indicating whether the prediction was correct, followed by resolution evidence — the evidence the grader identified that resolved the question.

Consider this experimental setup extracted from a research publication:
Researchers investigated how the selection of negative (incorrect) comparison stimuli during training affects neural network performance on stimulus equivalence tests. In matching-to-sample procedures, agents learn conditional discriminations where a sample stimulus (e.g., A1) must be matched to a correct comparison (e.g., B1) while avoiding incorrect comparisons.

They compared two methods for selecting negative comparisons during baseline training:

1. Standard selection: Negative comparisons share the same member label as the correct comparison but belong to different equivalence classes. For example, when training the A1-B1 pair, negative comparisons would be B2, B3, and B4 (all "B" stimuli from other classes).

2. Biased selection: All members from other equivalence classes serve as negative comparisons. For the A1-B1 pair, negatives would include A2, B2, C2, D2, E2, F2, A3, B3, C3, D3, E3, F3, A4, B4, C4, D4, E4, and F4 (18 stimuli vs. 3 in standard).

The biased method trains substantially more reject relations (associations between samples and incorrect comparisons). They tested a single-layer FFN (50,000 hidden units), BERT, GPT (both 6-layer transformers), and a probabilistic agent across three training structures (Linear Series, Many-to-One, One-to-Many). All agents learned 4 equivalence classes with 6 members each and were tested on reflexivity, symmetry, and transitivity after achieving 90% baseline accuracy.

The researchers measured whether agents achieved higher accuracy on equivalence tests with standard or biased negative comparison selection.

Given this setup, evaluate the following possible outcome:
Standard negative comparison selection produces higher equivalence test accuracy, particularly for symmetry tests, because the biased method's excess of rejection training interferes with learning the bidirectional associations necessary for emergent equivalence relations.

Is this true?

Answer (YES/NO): NO